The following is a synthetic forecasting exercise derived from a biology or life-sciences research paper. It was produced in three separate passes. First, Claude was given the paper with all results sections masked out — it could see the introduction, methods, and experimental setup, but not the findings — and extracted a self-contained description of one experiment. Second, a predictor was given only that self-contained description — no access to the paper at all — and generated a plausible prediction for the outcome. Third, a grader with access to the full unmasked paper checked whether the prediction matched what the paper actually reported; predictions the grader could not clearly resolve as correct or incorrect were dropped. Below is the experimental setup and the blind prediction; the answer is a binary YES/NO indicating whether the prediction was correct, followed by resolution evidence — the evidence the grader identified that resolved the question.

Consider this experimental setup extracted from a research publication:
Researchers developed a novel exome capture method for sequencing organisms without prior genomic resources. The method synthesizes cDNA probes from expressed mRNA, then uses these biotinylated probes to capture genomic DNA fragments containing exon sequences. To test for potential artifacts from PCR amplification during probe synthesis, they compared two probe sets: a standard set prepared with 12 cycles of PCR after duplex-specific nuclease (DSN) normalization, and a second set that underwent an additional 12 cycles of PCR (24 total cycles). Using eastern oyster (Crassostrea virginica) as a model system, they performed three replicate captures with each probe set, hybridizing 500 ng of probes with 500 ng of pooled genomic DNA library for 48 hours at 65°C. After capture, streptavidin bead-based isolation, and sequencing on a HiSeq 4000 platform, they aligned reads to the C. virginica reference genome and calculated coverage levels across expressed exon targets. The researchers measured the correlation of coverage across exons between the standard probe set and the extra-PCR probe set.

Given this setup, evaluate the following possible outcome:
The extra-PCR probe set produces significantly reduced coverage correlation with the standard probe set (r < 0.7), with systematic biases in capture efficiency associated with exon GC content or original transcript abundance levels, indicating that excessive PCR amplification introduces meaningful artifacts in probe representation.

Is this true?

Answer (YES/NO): NO